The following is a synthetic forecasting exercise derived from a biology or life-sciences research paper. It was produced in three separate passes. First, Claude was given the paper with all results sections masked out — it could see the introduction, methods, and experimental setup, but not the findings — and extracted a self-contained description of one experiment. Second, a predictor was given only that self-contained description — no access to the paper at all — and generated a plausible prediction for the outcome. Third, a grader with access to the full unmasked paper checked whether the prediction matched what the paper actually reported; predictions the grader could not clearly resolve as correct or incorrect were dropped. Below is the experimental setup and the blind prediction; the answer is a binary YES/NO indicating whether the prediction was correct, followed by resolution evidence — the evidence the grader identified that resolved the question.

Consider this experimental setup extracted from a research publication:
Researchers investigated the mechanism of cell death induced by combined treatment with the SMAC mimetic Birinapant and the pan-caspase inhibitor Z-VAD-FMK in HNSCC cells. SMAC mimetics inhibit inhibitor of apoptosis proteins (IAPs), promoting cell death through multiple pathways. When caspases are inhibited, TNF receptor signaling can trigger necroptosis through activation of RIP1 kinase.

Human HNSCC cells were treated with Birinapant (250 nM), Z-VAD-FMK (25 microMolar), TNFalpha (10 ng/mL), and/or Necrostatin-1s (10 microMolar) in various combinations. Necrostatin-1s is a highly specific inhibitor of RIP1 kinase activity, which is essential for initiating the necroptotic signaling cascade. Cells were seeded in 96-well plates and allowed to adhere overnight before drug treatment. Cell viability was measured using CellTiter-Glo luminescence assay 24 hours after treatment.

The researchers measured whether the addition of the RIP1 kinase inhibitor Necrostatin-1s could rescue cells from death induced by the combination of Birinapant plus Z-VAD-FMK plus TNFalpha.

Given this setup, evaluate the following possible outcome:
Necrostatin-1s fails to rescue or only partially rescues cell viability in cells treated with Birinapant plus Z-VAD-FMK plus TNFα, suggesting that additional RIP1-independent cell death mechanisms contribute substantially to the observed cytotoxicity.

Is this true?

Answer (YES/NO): NO